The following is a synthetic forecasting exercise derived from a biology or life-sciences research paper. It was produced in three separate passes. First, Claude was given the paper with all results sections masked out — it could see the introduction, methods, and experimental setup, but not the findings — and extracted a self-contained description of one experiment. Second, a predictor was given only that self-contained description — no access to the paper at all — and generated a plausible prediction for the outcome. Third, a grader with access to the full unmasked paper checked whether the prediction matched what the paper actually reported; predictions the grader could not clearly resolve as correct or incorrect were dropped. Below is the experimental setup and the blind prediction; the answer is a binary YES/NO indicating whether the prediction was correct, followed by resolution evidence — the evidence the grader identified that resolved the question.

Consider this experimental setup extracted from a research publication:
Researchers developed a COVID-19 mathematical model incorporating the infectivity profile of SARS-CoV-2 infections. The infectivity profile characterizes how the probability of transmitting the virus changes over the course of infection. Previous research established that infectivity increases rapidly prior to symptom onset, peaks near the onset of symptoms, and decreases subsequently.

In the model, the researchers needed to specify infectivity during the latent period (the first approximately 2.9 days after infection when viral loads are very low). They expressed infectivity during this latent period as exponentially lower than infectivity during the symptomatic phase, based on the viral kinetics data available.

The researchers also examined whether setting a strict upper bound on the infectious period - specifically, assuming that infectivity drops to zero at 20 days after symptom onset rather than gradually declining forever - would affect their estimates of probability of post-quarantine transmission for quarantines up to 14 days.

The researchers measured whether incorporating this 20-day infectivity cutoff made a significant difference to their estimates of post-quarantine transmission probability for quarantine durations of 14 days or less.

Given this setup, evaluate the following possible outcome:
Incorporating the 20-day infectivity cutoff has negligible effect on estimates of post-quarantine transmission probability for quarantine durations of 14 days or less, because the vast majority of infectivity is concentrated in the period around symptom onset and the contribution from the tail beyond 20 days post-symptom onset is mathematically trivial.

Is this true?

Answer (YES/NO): YES